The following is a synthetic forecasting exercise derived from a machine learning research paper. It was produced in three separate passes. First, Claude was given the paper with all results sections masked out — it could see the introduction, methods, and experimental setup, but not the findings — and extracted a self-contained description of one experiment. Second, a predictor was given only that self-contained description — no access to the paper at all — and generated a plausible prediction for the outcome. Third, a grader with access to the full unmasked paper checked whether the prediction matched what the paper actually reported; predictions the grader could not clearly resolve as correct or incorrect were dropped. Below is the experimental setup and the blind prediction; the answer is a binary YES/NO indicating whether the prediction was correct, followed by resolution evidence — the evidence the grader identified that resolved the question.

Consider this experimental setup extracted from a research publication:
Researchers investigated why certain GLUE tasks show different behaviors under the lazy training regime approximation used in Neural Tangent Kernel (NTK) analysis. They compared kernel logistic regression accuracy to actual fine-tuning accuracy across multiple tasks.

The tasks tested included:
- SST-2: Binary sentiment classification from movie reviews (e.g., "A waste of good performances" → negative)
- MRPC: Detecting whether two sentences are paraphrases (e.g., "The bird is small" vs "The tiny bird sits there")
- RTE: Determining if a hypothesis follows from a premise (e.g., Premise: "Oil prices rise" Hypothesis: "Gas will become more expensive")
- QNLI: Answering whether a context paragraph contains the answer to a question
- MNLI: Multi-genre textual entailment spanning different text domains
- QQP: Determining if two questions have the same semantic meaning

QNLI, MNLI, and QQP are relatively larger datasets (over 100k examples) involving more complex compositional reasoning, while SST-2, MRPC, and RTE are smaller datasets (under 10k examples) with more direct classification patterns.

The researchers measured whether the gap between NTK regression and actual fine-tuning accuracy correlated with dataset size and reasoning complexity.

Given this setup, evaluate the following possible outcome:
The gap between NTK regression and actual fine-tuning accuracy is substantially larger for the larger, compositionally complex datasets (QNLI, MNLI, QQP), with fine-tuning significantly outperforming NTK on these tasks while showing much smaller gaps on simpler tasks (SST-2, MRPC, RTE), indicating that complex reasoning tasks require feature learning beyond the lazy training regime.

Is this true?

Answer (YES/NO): YES